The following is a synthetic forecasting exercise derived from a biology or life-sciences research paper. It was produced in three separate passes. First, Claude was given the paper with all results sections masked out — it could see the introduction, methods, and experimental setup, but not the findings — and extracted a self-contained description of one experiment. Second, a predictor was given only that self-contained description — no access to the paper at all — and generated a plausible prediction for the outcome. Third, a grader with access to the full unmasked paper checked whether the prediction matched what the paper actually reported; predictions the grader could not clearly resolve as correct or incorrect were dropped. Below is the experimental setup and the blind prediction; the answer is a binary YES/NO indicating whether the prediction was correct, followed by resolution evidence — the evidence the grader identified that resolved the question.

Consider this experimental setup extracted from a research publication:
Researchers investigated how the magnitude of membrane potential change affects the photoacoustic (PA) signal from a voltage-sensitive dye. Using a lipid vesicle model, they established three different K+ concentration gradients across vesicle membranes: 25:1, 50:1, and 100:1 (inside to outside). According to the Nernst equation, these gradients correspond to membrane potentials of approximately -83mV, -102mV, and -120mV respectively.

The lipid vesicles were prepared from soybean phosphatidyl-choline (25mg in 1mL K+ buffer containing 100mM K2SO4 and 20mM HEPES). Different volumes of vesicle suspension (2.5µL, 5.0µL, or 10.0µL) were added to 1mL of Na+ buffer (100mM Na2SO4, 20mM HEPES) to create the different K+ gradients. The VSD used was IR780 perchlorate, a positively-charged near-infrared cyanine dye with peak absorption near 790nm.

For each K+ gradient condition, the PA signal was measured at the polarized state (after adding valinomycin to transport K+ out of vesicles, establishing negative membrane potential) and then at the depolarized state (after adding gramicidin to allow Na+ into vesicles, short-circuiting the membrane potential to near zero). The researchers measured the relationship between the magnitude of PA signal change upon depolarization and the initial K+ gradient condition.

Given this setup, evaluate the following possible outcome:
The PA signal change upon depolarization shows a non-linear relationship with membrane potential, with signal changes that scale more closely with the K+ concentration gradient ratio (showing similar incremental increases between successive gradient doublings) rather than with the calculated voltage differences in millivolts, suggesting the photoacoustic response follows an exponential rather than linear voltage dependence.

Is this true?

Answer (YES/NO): NO